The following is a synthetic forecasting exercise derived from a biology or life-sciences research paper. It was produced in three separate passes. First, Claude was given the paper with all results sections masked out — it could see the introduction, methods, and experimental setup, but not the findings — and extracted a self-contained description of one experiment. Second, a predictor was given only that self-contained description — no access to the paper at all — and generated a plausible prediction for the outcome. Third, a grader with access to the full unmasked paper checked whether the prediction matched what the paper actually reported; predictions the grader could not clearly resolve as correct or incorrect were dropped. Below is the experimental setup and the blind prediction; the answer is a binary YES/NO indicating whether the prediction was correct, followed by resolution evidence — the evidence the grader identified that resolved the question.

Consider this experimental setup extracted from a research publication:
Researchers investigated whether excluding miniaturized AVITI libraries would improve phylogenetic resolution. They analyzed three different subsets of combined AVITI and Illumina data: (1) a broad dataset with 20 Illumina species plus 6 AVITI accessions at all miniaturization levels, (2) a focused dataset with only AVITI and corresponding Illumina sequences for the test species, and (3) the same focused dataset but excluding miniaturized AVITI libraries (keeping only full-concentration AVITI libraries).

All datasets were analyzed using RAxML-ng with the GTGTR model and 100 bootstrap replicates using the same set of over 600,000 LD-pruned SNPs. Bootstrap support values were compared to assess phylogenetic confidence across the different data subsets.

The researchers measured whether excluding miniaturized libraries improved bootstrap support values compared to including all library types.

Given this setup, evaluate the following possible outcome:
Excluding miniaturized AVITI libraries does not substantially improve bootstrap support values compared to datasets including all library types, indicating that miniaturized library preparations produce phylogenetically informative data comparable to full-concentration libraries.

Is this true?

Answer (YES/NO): YES